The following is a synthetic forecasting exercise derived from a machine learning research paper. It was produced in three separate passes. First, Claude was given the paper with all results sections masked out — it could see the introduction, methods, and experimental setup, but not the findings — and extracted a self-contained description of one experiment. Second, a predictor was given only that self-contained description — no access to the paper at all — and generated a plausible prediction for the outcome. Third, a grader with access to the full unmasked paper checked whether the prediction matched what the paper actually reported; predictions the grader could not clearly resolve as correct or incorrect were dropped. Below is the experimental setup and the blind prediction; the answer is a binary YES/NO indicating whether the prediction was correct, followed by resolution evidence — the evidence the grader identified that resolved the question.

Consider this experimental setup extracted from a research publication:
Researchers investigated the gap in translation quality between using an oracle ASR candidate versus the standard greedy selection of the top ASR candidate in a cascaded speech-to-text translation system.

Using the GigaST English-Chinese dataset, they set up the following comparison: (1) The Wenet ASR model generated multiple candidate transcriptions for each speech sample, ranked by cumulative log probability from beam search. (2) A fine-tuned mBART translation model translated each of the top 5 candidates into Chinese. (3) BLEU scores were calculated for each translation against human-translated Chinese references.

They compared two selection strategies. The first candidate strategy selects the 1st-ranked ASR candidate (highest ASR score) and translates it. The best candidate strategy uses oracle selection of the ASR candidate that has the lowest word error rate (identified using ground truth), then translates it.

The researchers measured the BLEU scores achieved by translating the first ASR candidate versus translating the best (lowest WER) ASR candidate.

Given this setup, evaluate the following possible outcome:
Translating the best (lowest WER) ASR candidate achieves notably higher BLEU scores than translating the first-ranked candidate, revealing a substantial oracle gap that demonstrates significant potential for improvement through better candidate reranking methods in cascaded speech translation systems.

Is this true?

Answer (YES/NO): YES